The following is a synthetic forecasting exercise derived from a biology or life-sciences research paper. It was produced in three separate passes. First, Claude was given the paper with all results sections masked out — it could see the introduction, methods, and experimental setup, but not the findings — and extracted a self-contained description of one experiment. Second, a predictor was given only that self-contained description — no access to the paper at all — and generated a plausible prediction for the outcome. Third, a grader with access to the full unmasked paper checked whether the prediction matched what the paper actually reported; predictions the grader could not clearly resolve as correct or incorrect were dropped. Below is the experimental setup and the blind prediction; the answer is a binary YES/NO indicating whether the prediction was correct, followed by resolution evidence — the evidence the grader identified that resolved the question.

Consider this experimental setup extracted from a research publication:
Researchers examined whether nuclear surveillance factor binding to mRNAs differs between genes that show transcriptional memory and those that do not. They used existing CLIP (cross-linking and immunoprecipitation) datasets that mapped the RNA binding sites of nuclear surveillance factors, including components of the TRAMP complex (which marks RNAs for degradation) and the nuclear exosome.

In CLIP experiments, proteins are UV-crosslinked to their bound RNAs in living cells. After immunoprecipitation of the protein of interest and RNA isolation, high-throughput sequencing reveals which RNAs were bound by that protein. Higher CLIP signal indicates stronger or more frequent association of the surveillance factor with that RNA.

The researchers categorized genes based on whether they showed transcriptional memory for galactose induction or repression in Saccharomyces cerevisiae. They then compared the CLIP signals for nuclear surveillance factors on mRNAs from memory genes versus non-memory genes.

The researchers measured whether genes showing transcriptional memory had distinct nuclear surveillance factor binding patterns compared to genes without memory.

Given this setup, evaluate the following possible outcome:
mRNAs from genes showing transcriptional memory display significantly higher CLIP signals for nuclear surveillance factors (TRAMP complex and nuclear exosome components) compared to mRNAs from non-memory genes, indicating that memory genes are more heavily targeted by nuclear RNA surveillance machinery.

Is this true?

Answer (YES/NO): NO